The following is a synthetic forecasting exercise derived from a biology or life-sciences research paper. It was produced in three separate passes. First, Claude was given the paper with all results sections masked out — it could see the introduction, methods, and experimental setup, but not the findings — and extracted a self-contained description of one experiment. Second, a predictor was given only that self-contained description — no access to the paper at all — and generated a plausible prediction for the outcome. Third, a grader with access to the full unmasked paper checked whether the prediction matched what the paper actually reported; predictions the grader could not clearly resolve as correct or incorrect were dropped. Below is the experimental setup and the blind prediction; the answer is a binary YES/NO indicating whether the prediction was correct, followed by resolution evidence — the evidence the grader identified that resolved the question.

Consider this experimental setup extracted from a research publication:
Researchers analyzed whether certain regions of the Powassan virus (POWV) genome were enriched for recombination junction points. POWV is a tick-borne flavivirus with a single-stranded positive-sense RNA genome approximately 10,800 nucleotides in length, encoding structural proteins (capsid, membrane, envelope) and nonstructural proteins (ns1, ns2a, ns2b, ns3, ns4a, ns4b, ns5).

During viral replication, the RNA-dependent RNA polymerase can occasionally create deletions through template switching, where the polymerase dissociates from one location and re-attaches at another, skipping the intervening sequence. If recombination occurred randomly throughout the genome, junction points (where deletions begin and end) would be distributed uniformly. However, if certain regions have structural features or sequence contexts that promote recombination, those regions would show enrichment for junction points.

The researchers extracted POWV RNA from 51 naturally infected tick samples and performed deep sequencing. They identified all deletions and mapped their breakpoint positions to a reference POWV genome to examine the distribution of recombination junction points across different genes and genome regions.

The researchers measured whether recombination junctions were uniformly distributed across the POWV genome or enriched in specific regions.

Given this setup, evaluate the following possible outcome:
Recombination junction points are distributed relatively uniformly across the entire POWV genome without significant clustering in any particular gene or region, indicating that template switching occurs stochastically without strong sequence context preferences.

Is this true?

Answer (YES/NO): NO